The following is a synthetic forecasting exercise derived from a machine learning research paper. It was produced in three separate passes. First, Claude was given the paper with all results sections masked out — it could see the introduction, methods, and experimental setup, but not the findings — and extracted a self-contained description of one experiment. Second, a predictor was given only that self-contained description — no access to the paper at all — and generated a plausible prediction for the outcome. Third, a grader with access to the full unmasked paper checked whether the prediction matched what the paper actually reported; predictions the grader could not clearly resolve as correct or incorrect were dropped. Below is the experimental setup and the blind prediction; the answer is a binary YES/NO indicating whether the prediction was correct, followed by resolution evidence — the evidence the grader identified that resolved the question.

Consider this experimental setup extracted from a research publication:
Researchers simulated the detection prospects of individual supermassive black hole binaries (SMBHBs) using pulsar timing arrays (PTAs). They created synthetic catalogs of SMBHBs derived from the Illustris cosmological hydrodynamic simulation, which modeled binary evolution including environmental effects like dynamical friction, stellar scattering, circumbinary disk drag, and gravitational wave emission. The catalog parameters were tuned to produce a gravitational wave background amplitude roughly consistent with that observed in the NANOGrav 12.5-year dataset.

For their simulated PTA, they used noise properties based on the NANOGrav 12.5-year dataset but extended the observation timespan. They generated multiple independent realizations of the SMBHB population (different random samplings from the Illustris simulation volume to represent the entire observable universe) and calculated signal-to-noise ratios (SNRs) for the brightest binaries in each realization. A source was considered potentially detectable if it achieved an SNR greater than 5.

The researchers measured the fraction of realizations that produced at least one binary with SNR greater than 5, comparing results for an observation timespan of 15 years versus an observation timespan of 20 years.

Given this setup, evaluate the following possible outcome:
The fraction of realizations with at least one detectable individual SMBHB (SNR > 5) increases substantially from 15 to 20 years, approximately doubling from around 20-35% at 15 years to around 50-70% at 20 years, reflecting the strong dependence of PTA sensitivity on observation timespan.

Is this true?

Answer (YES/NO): NO